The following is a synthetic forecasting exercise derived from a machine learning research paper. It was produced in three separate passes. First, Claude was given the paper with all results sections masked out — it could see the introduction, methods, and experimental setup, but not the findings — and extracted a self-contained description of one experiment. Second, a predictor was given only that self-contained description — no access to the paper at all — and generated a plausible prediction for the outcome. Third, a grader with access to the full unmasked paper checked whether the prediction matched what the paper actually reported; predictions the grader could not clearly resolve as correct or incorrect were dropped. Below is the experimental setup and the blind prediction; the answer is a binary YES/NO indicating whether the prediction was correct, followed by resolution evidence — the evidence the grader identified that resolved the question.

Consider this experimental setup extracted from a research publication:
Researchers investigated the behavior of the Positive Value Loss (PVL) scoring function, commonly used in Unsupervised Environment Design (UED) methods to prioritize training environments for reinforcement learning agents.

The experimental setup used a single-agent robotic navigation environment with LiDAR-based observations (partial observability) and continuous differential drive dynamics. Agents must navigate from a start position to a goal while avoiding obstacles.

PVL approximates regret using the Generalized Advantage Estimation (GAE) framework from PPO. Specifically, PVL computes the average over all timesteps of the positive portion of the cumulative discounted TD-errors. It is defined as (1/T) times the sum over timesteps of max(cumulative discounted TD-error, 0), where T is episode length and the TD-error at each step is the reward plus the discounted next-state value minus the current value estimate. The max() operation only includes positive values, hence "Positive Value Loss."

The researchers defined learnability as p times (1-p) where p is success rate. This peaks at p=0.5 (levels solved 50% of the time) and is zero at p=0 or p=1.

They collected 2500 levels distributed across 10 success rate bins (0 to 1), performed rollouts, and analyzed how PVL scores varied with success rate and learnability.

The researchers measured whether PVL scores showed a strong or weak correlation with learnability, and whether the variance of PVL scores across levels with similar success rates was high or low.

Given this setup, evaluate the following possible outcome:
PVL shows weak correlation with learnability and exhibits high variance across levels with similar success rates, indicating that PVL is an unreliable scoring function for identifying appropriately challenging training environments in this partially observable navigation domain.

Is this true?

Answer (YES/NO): YES